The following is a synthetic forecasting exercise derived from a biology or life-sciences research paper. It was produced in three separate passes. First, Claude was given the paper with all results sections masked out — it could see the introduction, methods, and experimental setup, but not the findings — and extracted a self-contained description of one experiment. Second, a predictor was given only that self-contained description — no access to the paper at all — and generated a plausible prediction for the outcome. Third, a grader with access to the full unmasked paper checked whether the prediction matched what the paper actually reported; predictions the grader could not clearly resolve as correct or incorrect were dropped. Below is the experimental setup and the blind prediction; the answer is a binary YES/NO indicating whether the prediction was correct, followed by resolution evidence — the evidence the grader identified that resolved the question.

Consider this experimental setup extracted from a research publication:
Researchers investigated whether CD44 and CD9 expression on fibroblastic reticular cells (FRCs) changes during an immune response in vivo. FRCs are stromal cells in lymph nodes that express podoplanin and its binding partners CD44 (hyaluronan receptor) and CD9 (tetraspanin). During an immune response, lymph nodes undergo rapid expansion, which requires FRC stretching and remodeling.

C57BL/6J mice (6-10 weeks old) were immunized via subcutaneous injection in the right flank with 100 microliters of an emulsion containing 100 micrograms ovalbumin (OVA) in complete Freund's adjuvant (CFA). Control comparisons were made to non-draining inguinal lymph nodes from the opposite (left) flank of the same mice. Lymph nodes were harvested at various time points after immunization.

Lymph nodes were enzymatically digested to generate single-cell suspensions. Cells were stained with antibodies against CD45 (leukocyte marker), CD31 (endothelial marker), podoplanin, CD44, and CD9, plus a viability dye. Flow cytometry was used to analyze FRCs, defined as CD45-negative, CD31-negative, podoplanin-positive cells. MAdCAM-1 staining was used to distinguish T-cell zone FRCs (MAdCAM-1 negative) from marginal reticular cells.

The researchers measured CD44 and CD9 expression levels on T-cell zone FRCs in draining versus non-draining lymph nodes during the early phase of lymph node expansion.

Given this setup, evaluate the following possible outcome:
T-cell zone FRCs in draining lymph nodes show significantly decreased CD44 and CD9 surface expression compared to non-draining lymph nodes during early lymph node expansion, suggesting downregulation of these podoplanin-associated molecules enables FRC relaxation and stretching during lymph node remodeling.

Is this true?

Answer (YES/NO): NO